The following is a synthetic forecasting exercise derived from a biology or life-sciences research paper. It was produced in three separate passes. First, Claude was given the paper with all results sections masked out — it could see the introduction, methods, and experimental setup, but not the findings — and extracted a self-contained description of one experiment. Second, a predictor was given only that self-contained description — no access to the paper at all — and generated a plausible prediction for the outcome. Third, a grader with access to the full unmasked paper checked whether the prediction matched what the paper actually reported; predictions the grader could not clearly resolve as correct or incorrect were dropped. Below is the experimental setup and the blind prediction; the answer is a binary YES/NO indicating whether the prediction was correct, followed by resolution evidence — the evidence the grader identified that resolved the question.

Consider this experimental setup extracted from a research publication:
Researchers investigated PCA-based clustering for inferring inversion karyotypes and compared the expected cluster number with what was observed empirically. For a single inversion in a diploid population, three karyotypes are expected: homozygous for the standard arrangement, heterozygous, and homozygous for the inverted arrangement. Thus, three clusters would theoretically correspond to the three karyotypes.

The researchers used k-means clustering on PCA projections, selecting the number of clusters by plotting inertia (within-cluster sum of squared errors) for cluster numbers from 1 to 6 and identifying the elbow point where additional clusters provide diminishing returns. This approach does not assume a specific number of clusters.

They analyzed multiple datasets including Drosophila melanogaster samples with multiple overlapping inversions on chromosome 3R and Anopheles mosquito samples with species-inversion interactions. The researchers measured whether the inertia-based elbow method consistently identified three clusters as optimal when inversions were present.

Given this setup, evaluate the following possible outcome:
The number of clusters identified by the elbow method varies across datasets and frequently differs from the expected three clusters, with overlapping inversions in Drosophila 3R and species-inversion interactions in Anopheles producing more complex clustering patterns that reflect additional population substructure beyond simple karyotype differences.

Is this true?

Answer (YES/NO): YES